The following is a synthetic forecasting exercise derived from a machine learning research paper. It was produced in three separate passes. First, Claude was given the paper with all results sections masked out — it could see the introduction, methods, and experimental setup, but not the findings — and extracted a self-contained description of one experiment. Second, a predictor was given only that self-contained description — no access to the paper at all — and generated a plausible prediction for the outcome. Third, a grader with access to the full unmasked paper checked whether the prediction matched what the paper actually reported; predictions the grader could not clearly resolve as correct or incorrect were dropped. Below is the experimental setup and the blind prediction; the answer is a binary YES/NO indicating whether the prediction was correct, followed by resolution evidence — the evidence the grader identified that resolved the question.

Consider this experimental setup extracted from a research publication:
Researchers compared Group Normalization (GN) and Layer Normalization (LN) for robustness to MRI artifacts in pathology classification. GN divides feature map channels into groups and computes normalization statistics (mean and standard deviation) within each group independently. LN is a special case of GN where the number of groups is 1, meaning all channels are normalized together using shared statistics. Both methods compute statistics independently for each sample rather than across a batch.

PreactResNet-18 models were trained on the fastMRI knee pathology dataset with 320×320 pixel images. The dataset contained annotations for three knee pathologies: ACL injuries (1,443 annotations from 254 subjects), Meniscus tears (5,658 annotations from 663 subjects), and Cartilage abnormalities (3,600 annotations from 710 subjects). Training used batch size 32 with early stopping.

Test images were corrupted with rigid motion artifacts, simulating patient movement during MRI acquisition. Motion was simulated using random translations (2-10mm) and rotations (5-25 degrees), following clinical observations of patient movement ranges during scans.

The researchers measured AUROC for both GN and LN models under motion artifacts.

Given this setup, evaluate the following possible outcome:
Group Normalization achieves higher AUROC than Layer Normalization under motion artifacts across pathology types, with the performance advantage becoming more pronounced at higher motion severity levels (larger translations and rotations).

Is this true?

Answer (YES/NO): NO